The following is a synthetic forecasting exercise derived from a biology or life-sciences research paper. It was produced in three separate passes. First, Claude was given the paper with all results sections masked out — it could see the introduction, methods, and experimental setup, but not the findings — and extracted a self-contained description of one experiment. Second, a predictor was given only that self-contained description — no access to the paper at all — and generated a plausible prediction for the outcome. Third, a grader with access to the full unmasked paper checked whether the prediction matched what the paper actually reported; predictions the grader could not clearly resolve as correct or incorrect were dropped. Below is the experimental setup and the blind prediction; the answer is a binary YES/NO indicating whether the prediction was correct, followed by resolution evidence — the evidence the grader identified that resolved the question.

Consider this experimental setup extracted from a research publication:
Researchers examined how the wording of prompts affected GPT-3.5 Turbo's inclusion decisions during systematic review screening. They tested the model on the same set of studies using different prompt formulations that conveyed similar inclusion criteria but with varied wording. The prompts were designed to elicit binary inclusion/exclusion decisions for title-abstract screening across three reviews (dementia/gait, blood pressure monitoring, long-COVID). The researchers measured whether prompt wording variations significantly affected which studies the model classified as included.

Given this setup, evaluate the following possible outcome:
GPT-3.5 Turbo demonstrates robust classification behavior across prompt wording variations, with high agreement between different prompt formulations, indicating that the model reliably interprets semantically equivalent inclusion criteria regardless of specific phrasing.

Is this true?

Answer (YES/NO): NO